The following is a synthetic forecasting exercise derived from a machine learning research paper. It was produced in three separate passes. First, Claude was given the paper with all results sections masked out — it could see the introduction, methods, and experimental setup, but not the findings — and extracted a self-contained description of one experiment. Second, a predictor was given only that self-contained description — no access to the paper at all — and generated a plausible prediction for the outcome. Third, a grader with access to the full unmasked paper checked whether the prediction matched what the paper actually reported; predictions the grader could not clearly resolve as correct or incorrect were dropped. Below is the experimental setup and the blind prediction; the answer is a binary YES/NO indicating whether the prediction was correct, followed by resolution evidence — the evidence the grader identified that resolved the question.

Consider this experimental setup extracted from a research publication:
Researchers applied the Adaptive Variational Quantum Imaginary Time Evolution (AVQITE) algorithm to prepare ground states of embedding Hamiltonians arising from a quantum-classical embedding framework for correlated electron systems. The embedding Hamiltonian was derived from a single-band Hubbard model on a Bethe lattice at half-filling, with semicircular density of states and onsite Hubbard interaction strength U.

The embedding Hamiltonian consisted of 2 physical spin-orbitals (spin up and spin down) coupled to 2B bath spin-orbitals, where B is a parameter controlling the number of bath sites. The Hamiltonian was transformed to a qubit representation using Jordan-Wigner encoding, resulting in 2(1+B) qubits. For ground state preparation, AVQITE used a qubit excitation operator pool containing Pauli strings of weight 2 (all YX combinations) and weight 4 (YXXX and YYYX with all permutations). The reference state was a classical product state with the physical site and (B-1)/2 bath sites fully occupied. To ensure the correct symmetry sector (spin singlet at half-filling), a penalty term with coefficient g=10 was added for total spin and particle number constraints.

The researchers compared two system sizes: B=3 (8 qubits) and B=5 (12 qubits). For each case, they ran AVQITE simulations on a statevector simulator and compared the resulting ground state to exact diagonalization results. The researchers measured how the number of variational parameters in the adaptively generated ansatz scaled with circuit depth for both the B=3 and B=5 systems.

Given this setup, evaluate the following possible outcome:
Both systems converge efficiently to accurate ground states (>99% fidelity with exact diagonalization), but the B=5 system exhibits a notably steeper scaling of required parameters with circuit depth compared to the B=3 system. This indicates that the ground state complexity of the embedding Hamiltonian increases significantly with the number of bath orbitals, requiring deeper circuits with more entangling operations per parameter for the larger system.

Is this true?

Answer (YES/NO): NO